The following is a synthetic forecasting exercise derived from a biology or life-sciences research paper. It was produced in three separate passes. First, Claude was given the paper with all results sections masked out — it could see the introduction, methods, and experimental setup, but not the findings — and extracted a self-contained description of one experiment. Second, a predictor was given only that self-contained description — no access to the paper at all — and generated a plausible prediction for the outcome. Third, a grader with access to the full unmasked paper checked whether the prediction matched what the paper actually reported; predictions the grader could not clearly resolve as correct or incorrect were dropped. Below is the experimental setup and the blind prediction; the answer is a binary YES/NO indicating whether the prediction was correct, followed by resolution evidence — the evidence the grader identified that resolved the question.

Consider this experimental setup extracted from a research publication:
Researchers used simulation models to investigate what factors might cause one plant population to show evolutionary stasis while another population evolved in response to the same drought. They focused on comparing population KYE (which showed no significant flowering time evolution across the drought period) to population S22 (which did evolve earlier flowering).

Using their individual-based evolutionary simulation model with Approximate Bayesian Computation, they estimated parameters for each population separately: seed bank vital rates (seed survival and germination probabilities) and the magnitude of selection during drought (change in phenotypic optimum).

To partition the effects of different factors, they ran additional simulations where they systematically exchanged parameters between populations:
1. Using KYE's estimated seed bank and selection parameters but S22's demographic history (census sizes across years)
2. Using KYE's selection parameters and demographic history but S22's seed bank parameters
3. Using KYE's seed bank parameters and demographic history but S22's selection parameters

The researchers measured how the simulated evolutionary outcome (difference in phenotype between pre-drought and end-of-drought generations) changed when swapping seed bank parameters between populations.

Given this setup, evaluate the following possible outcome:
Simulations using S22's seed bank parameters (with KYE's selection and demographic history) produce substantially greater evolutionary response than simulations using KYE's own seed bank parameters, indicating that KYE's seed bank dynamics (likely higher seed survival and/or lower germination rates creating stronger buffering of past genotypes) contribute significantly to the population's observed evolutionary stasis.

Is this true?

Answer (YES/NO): YES